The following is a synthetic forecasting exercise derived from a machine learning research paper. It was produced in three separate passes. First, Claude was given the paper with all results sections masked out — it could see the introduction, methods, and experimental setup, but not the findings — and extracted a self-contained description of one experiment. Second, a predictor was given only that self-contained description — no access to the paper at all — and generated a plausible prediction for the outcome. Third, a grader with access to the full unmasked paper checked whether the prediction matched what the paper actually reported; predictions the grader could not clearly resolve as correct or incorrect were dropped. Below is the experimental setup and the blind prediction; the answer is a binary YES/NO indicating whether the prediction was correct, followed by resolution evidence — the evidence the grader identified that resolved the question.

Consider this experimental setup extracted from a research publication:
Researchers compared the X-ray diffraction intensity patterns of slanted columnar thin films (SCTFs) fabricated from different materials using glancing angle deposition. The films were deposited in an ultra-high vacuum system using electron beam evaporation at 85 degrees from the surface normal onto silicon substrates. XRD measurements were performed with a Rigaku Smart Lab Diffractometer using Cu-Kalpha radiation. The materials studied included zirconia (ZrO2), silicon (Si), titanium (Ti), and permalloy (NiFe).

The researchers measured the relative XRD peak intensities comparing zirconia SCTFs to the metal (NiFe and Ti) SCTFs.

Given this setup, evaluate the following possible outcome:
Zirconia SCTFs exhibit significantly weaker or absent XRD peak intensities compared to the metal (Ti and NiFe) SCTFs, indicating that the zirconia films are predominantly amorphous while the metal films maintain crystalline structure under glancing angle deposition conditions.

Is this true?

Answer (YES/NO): NO